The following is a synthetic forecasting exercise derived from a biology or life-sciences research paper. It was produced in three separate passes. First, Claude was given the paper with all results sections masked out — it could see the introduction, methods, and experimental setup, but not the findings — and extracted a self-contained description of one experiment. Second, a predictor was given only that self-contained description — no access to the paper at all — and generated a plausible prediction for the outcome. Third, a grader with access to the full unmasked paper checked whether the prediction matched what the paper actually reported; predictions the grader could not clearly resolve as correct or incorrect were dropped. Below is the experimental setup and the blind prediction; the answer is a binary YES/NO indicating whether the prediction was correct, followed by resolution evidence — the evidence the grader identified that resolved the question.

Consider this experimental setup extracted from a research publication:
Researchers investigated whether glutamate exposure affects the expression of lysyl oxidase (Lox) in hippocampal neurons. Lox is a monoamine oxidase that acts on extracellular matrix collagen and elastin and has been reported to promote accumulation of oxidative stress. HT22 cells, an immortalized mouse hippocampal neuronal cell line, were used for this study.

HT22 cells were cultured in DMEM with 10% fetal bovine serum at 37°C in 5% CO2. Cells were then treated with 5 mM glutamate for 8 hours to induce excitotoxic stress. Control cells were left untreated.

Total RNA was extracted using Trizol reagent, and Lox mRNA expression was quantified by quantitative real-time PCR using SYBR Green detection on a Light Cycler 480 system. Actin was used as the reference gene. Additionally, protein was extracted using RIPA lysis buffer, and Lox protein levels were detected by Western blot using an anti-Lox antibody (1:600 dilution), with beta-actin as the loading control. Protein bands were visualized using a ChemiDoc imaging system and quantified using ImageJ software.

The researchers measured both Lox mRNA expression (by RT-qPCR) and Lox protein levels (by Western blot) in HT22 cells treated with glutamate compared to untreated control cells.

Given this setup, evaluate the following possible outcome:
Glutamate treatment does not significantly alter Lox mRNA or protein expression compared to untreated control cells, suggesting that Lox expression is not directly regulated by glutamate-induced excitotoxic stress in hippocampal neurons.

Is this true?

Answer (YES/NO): NO